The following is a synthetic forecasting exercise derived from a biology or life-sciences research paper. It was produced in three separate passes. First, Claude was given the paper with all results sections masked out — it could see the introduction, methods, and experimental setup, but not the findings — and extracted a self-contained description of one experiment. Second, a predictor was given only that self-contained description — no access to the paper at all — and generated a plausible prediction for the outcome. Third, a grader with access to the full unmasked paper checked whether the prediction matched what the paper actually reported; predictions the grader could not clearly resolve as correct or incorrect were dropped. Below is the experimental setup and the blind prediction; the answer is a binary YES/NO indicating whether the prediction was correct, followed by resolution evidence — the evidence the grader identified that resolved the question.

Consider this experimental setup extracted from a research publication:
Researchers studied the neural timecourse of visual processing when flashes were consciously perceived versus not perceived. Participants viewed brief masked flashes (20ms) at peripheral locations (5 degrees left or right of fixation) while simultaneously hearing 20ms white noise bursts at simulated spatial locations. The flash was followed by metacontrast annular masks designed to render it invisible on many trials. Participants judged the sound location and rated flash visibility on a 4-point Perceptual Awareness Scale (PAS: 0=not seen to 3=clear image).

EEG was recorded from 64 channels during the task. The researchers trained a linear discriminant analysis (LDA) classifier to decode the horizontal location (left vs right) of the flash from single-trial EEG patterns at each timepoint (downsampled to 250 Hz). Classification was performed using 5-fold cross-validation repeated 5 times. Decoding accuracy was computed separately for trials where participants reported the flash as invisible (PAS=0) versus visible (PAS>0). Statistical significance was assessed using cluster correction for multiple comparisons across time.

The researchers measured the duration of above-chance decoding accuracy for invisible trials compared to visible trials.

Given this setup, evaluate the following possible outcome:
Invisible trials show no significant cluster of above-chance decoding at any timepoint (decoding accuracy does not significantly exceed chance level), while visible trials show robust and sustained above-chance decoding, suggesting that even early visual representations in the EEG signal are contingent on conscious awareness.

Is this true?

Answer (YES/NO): NO